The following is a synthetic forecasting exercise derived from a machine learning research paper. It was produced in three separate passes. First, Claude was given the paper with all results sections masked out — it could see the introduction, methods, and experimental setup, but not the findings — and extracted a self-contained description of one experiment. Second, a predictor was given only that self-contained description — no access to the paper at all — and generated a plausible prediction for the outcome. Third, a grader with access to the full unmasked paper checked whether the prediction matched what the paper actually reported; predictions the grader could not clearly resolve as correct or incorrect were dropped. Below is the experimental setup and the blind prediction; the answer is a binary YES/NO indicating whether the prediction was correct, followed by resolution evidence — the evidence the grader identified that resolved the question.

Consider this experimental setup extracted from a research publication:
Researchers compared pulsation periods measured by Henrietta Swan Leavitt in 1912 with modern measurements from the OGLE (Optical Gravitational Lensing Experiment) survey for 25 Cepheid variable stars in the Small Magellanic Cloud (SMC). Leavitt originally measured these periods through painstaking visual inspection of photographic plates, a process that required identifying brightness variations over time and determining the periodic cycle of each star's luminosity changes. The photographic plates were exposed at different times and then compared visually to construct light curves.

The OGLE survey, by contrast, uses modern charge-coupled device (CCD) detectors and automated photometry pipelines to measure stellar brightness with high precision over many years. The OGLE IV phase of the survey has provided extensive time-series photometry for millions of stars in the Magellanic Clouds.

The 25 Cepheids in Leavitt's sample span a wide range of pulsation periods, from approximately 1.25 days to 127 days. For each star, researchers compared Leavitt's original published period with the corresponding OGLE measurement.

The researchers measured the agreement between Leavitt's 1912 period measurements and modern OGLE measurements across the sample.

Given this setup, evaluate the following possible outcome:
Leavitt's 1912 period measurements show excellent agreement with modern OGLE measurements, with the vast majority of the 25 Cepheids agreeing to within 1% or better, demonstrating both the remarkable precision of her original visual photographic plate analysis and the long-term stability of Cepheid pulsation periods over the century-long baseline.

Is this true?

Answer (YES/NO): YES